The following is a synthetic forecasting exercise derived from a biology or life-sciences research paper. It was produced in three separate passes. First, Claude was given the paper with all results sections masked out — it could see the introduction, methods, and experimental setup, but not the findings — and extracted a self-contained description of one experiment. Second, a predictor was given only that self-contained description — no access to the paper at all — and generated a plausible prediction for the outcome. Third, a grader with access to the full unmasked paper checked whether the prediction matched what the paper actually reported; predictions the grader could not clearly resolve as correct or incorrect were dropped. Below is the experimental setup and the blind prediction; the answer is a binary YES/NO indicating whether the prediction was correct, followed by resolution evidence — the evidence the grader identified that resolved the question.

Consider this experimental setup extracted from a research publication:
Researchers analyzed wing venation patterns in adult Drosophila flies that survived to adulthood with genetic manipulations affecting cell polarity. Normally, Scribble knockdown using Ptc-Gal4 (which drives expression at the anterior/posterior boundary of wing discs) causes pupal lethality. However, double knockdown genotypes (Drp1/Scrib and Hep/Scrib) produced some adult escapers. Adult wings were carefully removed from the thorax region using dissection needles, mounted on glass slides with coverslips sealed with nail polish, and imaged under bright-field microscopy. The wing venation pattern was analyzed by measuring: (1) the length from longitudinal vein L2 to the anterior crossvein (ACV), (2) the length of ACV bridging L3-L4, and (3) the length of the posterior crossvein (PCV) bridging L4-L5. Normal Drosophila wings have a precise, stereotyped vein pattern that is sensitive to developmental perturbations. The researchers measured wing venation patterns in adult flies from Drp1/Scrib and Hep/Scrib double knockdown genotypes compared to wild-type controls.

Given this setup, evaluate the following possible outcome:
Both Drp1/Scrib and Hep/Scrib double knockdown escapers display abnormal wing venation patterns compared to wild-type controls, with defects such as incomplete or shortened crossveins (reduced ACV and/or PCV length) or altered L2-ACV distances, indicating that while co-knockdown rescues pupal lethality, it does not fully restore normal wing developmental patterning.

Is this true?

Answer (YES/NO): YES